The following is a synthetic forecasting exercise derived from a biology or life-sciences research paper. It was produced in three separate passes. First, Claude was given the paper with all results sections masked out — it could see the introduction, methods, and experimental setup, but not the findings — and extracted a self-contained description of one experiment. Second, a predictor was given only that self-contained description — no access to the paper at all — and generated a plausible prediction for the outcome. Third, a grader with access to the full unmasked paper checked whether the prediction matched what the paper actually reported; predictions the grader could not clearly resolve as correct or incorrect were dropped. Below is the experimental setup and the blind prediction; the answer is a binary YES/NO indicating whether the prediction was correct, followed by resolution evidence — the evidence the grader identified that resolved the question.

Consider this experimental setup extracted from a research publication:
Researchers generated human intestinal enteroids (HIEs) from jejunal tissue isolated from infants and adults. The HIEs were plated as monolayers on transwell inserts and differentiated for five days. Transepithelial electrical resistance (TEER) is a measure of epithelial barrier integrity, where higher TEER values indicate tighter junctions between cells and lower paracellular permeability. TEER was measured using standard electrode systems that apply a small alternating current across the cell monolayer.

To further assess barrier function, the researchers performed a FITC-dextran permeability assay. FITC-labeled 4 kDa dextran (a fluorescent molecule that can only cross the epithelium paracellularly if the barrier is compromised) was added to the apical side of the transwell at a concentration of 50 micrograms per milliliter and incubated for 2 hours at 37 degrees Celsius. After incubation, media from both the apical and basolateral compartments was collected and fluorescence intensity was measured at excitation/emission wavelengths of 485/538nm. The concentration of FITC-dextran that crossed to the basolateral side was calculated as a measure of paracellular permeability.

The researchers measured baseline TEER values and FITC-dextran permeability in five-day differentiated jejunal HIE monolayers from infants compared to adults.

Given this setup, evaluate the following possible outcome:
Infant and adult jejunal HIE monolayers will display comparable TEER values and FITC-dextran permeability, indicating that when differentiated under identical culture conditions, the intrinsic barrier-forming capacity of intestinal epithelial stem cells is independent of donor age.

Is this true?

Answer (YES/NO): NO